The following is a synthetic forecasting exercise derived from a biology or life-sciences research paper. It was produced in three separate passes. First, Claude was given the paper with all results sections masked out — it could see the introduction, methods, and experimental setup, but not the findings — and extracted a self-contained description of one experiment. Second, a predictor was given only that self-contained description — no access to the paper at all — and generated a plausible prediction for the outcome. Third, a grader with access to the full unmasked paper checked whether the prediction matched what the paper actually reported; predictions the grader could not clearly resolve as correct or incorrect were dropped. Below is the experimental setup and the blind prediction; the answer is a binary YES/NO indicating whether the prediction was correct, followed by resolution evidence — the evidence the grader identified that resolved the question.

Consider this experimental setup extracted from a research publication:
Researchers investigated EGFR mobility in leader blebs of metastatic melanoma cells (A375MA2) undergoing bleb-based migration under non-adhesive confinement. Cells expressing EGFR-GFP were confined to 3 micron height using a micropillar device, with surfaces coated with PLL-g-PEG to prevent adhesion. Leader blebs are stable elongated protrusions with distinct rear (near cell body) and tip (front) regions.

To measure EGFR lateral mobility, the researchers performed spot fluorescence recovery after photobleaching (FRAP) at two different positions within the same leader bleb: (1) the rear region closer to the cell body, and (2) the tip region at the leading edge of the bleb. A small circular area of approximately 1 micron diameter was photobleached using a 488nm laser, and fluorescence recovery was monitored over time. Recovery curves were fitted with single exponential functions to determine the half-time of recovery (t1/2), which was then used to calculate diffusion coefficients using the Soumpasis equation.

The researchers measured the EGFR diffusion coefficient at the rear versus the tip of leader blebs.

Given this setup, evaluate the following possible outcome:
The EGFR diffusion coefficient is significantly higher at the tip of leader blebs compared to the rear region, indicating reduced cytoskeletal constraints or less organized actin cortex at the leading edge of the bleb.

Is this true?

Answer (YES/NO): YES